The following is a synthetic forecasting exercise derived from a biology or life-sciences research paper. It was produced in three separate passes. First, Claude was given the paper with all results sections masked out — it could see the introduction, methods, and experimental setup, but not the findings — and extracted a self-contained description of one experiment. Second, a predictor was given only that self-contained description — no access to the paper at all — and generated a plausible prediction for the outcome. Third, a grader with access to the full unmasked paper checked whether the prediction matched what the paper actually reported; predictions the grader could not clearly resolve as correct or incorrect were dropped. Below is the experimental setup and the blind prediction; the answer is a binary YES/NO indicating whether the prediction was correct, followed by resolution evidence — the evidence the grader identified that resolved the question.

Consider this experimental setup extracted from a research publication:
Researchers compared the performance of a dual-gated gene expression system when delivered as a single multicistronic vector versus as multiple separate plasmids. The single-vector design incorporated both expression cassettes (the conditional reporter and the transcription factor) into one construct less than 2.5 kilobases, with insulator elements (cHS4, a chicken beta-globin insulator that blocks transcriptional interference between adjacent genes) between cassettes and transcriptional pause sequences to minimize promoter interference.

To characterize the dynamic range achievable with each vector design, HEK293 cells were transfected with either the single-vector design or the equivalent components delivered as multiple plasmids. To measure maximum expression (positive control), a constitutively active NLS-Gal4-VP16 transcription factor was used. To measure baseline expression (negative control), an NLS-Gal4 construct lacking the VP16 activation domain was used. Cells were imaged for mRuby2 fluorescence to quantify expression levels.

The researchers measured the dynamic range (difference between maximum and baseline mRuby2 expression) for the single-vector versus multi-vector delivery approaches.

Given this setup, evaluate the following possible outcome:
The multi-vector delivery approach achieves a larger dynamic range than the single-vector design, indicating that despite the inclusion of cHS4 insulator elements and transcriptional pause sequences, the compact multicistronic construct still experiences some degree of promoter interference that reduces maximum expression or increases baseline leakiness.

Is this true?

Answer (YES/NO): YES